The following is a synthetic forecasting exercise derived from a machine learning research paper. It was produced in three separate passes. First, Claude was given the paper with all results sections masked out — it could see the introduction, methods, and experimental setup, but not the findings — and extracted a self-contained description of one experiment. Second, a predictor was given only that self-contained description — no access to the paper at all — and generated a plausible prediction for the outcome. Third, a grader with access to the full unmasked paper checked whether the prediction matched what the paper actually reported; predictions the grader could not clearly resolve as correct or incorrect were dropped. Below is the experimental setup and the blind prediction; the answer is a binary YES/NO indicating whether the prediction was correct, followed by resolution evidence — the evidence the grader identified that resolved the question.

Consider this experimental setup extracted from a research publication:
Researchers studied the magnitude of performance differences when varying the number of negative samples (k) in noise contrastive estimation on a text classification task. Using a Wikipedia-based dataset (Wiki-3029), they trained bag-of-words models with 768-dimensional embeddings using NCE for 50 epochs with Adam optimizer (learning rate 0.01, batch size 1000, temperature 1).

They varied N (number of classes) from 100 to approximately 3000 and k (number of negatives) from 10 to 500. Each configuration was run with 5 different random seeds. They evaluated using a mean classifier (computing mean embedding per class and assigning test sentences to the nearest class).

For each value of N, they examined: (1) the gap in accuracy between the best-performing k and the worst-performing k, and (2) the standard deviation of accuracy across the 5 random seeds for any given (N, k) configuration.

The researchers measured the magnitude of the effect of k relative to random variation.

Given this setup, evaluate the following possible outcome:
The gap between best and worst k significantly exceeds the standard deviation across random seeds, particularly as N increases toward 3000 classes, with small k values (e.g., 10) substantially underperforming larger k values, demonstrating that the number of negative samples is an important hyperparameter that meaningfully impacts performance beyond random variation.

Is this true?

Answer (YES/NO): YES